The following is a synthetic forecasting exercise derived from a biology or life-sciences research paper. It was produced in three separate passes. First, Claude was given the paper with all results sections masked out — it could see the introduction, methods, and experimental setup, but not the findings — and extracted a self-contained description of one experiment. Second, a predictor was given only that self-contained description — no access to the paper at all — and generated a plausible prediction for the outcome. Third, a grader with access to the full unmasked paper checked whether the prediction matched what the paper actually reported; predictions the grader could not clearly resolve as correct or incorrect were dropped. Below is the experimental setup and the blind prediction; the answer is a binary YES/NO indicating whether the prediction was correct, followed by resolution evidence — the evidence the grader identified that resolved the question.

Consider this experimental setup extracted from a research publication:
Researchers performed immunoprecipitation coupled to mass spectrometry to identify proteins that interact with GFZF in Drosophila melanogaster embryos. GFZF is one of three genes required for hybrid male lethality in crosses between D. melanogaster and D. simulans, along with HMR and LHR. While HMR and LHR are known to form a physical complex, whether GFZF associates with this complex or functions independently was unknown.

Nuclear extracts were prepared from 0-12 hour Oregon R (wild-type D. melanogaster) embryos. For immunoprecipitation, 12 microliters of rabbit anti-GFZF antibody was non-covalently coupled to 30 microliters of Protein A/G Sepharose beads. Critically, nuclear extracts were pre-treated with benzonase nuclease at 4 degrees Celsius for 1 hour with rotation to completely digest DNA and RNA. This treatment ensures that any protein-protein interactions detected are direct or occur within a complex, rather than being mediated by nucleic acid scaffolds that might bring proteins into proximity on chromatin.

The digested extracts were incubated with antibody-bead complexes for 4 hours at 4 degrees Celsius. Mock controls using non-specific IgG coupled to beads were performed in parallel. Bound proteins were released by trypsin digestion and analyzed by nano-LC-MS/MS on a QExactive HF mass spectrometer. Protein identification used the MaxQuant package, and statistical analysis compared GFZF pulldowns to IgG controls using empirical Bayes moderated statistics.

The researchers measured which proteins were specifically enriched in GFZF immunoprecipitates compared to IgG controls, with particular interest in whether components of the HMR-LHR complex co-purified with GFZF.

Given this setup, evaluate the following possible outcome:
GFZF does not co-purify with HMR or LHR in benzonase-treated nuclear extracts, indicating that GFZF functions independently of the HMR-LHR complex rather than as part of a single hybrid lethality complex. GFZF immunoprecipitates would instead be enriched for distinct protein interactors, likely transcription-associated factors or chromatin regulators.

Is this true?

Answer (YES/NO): YES